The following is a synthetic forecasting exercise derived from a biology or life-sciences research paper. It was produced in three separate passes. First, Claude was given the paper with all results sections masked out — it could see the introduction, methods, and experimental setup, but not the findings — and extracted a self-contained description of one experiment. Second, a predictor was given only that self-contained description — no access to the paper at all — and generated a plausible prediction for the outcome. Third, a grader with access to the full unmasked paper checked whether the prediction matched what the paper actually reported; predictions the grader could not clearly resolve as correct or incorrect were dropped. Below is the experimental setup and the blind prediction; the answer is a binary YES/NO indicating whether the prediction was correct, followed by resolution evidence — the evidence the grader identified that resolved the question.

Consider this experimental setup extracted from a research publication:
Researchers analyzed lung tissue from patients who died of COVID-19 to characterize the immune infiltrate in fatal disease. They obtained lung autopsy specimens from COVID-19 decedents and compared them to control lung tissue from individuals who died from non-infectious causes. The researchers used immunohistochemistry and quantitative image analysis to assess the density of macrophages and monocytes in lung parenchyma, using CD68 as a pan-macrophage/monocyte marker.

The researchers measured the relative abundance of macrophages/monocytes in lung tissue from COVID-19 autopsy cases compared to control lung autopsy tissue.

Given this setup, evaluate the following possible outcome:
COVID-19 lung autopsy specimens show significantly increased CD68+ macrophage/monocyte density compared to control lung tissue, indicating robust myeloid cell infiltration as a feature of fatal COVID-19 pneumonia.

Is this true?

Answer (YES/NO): NO